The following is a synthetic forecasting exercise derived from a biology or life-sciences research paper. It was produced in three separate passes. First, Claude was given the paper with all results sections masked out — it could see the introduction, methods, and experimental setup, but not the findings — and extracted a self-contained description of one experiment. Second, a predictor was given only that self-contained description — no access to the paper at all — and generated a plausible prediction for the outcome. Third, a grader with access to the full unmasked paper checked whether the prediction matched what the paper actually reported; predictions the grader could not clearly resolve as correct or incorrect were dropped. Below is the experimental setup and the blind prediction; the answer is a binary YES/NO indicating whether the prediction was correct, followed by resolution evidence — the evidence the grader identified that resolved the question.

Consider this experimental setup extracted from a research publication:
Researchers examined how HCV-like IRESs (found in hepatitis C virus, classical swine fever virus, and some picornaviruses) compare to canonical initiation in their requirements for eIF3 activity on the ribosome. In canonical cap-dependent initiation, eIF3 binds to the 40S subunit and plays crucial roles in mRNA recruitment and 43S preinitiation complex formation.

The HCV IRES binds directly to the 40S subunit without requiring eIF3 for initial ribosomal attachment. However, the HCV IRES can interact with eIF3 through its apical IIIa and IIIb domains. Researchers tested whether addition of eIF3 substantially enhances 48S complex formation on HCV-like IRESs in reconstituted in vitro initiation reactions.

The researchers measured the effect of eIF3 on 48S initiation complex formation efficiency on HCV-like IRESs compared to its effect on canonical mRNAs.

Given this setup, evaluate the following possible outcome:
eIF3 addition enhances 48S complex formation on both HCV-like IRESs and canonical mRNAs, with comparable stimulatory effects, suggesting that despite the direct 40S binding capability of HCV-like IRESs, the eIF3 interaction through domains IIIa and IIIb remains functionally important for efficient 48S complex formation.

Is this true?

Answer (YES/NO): NO